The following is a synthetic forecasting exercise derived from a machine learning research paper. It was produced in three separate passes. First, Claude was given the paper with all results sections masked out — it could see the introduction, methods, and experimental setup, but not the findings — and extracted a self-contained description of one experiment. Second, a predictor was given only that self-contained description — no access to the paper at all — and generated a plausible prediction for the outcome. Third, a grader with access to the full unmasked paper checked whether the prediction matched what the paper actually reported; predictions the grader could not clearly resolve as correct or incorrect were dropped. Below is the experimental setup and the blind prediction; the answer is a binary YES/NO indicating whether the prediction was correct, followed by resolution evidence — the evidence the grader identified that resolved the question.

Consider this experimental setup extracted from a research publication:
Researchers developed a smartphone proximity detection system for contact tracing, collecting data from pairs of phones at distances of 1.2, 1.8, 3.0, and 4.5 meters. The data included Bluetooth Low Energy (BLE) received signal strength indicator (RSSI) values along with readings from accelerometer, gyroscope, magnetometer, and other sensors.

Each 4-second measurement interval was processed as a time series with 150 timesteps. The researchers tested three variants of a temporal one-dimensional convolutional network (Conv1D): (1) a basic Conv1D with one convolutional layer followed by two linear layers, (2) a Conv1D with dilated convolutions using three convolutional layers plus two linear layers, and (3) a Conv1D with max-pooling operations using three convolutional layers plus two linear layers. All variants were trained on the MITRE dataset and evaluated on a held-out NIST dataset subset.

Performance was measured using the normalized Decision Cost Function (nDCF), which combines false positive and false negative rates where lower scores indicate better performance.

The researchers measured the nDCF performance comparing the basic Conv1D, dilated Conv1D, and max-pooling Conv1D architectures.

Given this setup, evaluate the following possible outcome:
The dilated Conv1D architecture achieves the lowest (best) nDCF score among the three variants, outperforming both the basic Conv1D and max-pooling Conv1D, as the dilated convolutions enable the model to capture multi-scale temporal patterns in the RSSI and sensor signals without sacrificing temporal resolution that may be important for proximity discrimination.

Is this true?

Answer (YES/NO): NO